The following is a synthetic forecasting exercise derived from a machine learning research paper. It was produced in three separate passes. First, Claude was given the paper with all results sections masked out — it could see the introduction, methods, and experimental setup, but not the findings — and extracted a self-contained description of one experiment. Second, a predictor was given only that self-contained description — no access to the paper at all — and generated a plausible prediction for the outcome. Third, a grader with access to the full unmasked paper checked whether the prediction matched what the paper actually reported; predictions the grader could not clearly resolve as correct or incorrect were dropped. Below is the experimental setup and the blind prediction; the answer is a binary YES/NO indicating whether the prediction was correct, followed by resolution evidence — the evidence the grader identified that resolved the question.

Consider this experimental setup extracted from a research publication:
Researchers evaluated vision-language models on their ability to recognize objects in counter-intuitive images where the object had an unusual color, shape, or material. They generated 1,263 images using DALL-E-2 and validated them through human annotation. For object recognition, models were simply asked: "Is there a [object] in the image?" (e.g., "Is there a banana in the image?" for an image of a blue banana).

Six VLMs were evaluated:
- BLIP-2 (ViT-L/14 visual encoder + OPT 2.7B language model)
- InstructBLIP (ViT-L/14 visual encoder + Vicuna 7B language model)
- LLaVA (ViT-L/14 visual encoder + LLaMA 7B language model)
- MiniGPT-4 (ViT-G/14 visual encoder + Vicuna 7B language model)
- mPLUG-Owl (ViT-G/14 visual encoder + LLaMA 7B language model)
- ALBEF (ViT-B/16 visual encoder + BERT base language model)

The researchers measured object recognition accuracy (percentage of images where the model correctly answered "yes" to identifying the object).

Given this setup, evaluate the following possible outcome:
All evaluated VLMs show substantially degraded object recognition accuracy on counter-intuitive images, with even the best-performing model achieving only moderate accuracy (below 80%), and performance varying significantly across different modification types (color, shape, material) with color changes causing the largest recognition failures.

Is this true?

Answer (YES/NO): NO